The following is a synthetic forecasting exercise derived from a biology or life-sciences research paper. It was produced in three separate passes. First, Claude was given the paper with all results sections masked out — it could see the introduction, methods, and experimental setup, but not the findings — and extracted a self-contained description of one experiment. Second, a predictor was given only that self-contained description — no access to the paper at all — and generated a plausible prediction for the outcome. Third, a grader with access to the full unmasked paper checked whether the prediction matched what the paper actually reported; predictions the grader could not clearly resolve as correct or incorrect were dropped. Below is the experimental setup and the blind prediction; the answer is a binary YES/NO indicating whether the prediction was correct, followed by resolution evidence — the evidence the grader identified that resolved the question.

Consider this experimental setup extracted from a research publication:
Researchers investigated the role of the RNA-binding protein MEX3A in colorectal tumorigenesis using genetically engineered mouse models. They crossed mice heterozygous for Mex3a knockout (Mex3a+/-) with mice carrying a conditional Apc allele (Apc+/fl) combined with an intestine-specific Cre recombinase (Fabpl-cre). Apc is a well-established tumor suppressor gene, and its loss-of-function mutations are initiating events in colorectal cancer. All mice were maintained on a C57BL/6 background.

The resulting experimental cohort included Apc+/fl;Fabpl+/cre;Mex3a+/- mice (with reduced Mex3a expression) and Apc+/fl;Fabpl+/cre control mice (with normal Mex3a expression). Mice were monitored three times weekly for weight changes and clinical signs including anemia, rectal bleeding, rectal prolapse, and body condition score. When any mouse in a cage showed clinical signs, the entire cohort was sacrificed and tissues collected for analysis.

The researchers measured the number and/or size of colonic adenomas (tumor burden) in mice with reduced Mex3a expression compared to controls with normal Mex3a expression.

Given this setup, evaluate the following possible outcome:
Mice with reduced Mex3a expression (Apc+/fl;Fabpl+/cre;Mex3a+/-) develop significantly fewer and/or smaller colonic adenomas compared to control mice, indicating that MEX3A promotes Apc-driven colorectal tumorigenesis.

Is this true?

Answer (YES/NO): NO